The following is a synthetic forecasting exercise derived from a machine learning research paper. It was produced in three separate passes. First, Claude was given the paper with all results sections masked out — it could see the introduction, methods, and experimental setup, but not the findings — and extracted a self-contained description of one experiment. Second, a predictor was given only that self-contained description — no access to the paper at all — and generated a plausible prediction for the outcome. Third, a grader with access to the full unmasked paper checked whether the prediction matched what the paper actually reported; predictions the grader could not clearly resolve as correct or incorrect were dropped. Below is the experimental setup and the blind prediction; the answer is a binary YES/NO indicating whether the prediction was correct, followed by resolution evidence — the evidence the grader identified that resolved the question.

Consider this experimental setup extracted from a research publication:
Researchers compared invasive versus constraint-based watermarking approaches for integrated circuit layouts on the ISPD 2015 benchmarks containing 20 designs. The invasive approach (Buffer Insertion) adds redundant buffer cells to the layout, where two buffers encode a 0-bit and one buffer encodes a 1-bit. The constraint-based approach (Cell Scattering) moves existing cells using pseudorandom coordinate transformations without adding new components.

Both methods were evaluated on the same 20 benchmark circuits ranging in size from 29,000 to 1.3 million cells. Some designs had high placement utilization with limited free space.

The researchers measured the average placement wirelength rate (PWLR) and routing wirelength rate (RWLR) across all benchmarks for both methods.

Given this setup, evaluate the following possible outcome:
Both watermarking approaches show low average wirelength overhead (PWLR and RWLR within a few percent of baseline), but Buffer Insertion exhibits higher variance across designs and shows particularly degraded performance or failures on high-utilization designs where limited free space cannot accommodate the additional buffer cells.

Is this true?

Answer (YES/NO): NO